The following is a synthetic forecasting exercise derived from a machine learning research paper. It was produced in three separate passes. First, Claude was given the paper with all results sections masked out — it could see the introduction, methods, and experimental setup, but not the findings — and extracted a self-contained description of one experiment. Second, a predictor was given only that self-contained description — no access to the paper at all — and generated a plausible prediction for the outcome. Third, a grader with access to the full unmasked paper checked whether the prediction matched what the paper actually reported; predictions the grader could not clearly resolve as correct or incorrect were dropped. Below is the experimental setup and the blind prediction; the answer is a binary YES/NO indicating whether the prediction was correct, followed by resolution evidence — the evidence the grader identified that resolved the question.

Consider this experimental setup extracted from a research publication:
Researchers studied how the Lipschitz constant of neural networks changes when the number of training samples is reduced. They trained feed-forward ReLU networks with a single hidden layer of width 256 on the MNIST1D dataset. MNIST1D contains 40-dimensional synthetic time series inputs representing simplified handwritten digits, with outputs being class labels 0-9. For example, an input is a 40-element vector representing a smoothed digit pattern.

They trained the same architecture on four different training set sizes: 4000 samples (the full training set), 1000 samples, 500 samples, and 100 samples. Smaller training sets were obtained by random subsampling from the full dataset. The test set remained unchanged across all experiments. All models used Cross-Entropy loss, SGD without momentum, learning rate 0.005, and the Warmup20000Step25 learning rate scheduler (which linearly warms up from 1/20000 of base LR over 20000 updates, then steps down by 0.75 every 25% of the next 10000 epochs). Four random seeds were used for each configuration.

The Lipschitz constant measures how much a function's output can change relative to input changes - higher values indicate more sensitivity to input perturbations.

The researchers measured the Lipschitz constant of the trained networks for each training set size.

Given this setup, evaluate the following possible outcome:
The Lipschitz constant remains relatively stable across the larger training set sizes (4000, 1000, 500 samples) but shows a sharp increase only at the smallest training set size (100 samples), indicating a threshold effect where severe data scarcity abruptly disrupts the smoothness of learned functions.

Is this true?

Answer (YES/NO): NO